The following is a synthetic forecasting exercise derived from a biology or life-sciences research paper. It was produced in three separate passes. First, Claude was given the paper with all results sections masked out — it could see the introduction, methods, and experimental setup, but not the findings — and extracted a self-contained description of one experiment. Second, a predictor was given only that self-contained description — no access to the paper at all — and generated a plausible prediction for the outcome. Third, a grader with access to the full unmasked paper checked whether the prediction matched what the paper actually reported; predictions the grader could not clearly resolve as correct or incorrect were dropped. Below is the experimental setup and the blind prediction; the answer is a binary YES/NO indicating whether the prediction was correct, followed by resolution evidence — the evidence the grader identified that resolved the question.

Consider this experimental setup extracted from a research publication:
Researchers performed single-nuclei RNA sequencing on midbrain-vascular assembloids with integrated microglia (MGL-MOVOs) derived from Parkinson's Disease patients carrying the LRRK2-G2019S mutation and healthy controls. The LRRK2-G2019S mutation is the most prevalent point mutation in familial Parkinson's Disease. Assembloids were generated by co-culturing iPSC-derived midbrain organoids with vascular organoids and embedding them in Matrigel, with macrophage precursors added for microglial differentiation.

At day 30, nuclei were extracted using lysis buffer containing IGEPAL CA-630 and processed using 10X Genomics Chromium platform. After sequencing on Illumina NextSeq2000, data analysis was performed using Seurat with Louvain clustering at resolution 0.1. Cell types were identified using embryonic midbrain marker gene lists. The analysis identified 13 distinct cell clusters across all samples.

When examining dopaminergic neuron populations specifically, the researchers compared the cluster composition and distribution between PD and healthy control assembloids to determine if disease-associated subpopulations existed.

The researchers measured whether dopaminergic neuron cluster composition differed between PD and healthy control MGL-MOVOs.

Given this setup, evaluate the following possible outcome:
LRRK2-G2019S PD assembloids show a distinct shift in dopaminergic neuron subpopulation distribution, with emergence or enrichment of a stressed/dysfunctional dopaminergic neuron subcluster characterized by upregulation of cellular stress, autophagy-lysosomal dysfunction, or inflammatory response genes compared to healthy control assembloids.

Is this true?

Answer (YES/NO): YES